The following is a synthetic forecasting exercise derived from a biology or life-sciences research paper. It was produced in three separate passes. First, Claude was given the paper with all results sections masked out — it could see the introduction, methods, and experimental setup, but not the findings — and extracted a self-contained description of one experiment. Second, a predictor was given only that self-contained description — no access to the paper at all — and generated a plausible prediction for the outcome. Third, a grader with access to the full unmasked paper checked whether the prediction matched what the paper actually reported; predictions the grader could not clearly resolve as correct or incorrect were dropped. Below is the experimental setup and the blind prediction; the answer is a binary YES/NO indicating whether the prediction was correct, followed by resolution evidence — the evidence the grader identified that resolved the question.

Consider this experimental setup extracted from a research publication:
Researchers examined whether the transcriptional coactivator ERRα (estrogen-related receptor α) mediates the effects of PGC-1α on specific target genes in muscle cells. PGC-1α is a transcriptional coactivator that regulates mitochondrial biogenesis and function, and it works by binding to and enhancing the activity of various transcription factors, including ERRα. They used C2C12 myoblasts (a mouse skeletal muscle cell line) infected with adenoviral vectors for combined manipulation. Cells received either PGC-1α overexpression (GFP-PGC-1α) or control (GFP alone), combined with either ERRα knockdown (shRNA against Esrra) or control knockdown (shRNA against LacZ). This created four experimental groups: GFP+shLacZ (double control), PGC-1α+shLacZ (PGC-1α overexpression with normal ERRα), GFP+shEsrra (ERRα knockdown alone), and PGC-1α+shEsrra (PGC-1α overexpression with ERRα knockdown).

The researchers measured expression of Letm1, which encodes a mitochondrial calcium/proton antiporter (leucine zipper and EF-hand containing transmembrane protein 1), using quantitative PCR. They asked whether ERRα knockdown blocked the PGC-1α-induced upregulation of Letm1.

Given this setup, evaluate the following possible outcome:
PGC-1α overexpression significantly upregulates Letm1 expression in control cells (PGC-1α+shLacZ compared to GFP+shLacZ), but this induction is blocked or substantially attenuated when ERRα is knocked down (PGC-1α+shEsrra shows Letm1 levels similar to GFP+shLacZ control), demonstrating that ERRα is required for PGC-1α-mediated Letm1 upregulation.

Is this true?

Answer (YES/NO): YES